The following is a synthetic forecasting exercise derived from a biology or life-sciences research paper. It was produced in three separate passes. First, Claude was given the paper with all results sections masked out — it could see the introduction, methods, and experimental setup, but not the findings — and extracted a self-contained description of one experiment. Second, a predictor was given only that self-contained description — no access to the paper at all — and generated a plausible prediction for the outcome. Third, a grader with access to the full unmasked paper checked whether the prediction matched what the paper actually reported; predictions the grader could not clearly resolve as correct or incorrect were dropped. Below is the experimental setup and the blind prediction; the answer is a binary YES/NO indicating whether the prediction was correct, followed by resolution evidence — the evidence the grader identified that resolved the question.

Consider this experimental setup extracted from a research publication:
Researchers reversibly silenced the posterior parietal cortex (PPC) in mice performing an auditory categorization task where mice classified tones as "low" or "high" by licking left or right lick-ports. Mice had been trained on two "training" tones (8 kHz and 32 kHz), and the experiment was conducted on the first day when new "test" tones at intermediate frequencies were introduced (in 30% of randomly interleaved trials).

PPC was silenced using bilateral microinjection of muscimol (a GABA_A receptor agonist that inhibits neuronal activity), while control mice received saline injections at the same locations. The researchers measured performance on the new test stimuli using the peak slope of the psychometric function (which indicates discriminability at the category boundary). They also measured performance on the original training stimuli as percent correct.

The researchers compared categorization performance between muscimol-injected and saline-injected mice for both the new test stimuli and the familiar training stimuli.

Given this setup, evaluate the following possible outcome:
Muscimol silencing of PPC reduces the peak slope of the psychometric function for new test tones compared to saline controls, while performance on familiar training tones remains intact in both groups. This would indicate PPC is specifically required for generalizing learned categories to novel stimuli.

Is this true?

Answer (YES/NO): YES